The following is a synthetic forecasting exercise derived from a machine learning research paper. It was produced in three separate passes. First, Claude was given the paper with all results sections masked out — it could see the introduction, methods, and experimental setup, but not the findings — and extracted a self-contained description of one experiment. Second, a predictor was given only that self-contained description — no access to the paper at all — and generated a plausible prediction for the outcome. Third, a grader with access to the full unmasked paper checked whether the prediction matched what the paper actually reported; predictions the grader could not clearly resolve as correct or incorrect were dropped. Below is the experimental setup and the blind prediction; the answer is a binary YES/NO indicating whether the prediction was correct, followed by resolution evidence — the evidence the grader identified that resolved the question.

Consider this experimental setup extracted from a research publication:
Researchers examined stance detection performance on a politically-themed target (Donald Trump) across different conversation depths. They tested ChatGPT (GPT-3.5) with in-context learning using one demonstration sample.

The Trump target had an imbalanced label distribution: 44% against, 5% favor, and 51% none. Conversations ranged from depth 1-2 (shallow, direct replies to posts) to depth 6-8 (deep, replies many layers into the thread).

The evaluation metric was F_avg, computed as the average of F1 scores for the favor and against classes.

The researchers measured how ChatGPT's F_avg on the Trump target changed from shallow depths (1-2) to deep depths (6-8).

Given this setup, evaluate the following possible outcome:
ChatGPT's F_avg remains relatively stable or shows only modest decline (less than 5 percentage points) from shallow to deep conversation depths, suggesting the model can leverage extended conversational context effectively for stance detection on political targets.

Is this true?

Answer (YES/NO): YES